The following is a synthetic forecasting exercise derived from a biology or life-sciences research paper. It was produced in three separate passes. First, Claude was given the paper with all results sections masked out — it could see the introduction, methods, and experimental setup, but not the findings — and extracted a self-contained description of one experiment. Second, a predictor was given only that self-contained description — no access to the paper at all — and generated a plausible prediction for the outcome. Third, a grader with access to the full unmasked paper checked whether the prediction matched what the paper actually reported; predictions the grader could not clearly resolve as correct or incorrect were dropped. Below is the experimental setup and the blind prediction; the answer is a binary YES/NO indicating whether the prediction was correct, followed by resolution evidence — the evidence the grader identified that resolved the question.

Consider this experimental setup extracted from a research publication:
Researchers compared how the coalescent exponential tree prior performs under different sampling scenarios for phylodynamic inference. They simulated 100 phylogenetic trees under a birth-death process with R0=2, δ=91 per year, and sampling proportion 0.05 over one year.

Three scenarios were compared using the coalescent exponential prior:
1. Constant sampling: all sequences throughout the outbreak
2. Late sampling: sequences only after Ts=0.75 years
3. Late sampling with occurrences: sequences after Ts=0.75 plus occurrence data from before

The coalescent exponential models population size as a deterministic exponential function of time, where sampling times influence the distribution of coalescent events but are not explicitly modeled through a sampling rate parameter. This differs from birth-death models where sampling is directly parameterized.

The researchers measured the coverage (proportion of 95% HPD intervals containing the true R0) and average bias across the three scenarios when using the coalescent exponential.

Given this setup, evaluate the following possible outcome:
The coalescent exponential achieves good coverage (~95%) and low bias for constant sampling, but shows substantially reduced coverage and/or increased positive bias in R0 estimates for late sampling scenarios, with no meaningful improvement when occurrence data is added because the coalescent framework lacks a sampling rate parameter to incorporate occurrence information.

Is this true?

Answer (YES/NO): NO